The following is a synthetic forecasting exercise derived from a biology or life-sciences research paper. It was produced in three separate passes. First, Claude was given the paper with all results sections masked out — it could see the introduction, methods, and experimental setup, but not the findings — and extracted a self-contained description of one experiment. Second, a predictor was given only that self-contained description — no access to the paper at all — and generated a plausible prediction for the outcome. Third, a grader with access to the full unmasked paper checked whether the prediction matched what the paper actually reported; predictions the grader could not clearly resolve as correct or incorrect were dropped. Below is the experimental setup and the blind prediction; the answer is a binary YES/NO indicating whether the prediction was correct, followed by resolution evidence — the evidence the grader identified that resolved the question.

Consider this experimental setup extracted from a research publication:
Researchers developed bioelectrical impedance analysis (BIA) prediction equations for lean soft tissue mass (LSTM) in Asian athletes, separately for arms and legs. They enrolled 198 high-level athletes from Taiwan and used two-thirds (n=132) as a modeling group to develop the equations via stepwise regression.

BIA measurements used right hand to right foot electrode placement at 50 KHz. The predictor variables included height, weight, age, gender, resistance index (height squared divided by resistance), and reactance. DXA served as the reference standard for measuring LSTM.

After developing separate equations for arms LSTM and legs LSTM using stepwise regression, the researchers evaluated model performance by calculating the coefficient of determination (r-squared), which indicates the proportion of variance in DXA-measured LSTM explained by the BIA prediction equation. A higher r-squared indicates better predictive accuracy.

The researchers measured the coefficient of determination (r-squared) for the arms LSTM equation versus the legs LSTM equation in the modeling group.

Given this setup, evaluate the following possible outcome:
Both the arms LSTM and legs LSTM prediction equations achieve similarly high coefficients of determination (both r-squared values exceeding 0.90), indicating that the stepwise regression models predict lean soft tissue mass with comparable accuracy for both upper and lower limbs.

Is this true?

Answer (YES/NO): NO